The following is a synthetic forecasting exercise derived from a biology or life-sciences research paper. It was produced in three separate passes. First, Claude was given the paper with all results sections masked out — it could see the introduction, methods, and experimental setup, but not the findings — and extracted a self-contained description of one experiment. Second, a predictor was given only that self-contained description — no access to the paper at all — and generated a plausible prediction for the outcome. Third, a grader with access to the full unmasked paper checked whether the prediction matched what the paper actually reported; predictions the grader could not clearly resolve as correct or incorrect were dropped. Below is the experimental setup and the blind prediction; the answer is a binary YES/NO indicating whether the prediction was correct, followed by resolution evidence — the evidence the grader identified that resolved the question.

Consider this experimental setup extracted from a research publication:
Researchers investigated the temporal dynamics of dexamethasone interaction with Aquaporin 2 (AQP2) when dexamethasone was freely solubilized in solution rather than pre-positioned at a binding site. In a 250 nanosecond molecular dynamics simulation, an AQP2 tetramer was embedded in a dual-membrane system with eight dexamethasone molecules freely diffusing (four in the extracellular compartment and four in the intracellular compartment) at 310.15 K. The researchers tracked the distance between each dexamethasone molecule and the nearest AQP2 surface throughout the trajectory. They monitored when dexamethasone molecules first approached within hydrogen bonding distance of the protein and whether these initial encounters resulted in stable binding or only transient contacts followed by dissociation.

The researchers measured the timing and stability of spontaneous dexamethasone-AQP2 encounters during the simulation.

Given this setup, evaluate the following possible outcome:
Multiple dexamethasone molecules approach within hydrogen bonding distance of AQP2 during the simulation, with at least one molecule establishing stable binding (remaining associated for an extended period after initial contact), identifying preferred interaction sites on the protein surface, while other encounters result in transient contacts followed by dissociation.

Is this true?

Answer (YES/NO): YES